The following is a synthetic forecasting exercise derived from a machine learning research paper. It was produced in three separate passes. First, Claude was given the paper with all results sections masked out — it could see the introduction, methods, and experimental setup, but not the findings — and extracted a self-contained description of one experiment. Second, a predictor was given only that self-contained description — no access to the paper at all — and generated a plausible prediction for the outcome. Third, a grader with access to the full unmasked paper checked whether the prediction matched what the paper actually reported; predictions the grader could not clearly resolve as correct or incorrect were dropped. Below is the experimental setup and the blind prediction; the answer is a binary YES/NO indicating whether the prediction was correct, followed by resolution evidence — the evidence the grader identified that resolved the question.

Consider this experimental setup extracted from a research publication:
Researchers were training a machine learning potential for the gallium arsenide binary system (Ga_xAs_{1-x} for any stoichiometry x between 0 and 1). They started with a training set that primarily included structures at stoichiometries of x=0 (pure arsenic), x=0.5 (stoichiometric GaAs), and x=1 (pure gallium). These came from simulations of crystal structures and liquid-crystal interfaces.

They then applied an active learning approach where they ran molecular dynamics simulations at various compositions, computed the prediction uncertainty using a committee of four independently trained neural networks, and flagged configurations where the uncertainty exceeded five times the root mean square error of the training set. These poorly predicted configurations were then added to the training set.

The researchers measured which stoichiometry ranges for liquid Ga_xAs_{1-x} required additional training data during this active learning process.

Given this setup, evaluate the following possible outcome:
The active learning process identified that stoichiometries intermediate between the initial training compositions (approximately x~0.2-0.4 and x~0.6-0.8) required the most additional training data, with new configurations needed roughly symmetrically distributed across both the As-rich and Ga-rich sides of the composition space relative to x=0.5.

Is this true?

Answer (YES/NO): NO